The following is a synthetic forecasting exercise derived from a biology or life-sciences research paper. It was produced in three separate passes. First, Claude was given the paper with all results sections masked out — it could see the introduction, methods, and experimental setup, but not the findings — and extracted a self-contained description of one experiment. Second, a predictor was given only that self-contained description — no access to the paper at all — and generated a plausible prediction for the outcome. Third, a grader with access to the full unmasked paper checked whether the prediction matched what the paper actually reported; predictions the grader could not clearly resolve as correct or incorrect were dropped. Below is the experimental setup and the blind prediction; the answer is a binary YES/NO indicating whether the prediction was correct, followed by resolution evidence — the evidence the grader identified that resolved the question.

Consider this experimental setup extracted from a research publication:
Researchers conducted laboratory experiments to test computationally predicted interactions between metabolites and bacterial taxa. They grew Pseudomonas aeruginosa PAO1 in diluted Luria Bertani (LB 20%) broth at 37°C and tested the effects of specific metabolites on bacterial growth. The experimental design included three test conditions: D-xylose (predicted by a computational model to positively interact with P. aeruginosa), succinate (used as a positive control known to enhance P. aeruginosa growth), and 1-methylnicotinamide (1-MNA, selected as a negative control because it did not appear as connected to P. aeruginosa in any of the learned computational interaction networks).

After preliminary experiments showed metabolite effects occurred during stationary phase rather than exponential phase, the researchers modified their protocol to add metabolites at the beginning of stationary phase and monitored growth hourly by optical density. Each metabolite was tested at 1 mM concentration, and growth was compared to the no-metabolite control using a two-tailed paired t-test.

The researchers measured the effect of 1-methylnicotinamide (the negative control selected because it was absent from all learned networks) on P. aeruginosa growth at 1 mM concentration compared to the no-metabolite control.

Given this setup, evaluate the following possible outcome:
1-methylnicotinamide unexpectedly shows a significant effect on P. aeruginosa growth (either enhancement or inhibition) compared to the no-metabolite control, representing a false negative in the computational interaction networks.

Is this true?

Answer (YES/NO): NO